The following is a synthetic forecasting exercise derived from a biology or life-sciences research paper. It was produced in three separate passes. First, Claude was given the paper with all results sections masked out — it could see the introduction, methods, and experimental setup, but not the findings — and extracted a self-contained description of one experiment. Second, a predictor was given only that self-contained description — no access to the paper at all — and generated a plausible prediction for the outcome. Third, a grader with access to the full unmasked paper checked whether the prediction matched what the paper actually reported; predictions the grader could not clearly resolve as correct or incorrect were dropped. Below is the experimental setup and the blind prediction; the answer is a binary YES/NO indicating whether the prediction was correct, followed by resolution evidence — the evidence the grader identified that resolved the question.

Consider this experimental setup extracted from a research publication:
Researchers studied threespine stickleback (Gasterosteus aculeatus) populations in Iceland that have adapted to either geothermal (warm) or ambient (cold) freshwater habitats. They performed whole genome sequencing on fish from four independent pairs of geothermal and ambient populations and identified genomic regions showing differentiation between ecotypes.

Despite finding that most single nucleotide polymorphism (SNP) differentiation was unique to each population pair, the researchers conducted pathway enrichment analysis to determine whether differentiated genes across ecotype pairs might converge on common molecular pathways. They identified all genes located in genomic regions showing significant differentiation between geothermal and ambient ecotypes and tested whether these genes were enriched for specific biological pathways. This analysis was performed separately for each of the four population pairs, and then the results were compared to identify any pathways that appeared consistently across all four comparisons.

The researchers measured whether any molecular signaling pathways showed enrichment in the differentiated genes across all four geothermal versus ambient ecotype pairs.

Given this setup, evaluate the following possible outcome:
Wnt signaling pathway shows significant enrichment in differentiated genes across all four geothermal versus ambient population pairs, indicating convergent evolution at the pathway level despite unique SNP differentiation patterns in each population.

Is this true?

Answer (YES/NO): NO